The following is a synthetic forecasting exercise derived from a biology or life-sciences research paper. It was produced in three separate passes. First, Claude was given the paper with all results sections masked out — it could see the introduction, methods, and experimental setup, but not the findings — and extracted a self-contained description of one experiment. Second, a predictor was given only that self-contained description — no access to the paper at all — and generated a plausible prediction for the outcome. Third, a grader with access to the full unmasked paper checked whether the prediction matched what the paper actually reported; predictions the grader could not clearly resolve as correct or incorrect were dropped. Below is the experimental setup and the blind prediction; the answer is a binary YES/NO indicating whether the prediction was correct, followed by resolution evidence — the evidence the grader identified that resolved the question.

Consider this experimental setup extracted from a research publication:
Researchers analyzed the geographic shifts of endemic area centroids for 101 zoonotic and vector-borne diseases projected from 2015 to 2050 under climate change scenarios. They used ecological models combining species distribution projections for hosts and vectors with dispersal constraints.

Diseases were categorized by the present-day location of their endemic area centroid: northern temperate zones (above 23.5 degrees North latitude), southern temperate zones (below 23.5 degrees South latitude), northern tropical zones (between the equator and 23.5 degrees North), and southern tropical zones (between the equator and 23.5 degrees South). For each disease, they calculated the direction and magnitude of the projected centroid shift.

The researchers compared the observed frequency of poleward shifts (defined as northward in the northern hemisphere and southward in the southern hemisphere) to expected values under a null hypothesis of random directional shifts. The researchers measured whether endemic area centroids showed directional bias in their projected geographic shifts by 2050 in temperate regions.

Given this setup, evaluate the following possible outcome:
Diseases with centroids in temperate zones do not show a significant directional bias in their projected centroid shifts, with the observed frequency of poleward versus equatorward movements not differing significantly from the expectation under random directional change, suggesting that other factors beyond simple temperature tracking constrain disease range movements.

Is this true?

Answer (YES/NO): NO